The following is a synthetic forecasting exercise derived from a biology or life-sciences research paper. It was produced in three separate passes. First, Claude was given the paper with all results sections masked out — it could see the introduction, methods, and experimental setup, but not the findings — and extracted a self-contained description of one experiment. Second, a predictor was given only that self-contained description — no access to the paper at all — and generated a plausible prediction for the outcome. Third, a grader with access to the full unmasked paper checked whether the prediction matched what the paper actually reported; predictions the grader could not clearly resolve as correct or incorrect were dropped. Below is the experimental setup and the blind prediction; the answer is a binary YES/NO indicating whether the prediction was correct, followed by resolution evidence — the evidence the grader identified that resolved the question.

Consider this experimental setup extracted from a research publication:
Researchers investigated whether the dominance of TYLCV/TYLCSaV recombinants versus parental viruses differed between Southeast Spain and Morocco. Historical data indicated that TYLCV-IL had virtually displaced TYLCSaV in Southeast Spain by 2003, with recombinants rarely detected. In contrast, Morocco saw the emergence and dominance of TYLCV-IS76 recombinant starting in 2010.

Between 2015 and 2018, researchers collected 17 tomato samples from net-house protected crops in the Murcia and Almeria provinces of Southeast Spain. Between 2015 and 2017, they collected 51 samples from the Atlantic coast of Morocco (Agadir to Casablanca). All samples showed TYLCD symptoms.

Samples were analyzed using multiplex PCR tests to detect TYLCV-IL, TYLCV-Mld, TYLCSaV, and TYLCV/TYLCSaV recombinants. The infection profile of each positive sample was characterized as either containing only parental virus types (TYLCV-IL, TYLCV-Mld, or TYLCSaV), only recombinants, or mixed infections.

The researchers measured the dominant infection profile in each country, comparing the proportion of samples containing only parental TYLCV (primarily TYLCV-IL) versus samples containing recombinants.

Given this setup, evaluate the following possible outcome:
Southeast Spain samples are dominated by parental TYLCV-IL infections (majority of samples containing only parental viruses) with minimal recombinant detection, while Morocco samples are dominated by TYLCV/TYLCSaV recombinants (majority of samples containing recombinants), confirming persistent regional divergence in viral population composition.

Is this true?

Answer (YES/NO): YES